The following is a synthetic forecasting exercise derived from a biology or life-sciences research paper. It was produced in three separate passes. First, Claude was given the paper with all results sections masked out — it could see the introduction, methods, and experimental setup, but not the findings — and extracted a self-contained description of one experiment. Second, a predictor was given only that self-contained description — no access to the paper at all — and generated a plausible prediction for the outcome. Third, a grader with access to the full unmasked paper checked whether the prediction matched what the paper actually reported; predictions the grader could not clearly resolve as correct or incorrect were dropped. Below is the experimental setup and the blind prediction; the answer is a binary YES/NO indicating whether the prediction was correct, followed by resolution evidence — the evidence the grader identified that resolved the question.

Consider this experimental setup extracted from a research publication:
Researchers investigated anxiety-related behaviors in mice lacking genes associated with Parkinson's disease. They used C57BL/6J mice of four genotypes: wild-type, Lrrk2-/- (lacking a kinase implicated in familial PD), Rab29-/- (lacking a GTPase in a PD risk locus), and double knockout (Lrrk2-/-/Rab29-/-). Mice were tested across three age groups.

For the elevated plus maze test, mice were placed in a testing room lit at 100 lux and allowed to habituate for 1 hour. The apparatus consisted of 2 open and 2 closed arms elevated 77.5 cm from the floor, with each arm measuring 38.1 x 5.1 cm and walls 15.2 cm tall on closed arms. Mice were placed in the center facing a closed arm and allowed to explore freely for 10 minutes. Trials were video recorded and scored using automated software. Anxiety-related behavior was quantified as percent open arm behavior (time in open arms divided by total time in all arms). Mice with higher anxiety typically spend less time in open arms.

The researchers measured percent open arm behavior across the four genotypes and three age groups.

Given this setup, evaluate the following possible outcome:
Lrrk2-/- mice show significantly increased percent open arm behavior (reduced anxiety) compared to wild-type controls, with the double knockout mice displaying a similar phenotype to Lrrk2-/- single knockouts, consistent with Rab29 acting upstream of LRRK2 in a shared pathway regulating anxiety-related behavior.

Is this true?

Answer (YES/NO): NO